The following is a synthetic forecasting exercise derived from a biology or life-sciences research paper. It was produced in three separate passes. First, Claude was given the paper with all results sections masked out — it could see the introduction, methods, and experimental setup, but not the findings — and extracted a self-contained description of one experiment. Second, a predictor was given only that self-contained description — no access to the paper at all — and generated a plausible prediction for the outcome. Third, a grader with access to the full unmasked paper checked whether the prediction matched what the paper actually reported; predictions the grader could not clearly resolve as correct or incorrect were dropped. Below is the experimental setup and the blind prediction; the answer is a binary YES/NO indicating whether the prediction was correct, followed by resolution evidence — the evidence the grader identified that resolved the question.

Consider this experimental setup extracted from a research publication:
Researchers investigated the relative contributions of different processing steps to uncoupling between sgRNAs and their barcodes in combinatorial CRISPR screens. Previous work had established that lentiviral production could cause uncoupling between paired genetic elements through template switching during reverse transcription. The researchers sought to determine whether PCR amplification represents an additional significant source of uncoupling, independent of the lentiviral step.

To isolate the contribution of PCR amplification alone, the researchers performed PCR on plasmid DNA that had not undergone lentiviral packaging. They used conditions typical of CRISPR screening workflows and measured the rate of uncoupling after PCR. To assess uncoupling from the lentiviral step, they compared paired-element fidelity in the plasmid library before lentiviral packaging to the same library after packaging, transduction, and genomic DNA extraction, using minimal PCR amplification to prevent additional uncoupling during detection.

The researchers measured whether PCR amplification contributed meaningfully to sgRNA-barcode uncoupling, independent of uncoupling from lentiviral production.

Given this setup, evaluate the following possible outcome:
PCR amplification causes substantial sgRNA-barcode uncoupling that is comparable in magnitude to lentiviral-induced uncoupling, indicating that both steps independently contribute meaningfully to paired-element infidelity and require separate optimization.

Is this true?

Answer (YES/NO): YES